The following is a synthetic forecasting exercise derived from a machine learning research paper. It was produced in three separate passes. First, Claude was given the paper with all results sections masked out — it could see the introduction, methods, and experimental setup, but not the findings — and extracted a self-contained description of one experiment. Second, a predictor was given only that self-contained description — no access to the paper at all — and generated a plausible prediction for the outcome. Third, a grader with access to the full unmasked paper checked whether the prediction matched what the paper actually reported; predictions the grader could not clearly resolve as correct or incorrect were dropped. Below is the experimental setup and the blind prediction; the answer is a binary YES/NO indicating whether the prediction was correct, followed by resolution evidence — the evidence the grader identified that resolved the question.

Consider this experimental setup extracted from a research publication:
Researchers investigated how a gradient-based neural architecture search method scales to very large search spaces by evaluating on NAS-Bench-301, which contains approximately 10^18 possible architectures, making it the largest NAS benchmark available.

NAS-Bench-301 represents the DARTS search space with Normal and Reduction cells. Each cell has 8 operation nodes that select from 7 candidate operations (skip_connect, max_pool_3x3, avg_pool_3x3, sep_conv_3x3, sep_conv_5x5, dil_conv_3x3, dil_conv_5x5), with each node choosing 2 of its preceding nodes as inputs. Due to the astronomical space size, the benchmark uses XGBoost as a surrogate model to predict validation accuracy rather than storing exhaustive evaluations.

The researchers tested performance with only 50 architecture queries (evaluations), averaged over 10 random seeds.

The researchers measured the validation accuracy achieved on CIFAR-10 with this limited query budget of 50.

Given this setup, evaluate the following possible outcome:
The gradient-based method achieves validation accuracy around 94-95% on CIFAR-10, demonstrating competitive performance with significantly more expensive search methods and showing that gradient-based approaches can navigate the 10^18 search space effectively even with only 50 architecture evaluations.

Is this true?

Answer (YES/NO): YES